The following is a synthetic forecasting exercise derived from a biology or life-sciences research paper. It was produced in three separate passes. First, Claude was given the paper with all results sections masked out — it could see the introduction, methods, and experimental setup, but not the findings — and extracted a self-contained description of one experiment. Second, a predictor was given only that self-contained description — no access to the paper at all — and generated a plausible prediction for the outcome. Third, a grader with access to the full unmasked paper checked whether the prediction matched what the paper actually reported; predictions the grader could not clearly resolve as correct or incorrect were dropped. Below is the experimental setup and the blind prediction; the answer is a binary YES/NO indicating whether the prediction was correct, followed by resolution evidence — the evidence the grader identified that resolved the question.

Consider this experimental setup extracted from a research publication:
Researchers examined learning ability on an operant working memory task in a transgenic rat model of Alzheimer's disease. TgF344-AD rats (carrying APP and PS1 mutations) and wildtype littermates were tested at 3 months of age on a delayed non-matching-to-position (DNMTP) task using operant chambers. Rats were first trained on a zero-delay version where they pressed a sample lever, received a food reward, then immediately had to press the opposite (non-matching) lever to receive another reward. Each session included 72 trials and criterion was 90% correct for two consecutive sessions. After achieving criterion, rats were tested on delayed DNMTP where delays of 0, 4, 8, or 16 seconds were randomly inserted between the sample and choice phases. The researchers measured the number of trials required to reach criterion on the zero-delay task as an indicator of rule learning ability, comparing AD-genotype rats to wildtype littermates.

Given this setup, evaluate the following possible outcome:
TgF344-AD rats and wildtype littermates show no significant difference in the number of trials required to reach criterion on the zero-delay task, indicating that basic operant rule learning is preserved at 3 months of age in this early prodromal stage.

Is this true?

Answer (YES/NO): YES